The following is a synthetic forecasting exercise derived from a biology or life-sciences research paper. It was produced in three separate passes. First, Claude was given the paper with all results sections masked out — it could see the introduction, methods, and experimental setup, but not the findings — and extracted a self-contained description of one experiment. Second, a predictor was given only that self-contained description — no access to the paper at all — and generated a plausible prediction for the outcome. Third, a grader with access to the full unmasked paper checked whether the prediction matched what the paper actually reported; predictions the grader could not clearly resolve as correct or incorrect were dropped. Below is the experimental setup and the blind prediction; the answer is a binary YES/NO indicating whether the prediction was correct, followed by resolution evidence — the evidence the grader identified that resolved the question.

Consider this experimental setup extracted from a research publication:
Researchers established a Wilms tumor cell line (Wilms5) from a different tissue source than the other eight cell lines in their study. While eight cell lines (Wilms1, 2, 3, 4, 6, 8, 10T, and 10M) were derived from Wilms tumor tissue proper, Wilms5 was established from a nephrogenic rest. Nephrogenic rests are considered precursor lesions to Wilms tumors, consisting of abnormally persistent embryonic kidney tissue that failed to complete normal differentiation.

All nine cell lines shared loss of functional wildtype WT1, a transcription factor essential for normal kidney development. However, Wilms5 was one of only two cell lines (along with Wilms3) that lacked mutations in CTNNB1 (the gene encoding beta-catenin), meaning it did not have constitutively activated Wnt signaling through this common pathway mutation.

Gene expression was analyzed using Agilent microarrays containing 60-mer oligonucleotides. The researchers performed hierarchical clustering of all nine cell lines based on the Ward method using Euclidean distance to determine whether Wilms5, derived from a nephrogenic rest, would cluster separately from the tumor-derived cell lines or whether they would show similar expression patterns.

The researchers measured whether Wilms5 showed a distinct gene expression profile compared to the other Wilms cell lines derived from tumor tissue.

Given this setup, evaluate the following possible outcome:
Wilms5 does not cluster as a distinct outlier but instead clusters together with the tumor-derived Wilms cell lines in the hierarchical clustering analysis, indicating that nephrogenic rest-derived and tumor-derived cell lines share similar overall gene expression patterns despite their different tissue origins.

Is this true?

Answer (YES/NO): YES